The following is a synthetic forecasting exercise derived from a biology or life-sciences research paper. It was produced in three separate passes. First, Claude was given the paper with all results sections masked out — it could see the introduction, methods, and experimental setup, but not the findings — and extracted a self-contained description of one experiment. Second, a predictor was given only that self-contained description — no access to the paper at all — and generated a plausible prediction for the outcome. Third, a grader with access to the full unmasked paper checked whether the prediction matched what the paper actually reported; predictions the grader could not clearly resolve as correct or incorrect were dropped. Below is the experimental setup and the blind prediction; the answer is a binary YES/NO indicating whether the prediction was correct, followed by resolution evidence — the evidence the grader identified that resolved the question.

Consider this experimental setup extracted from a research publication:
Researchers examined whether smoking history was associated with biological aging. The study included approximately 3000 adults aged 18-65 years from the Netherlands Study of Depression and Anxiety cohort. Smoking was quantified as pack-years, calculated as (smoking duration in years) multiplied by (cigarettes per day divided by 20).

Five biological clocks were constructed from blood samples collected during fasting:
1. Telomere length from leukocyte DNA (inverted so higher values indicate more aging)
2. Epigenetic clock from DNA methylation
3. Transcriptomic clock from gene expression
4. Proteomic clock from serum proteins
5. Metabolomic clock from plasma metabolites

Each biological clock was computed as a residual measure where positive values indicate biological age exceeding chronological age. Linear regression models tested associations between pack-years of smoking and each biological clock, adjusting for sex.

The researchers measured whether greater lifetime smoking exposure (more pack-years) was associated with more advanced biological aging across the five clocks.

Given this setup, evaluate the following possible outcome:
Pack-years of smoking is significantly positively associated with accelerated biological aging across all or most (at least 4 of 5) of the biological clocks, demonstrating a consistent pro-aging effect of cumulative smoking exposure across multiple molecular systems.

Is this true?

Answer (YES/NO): YES